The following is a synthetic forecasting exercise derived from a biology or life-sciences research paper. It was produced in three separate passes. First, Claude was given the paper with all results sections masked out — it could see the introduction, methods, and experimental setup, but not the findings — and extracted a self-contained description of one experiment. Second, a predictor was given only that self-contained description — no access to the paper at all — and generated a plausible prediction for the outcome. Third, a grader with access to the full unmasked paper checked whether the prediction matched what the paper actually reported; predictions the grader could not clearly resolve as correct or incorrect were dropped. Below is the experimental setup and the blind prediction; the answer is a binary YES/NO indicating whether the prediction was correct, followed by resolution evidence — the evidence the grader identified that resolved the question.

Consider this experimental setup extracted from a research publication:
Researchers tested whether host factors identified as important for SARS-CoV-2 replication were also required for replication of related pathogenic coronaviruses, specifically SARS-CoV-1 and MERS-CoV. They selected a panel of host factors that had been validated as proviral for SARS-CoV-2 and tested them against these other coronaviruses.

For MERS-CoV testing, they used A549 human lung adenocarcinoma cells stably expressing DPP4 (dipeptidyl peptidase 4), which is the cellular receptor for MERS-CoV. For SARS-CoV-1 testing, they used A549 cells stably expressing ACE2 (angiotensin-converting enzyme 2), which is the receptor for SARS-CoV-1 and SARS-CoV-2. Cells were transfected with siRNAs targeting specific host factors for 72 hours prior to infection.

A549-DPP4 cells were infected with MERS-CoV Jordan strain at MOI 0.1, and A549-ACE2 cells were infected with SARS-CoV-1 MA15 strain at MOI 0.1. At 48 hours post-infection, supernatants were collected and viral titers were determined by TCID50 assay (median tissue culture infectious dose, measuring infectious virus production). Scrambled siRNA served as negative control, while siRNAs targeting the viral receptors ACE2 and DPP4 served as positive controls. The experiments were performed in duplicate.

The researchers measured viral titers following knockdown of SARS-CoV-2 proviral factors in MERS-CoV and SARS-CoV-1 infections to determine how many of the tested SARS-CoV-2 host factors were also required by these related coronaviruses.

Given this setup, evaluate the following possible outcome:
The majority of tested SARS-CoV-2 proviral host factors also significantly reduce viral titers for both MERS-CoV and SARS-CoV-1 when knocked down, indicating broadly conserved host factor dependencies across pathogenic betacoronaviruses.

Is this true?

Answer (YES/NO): NO